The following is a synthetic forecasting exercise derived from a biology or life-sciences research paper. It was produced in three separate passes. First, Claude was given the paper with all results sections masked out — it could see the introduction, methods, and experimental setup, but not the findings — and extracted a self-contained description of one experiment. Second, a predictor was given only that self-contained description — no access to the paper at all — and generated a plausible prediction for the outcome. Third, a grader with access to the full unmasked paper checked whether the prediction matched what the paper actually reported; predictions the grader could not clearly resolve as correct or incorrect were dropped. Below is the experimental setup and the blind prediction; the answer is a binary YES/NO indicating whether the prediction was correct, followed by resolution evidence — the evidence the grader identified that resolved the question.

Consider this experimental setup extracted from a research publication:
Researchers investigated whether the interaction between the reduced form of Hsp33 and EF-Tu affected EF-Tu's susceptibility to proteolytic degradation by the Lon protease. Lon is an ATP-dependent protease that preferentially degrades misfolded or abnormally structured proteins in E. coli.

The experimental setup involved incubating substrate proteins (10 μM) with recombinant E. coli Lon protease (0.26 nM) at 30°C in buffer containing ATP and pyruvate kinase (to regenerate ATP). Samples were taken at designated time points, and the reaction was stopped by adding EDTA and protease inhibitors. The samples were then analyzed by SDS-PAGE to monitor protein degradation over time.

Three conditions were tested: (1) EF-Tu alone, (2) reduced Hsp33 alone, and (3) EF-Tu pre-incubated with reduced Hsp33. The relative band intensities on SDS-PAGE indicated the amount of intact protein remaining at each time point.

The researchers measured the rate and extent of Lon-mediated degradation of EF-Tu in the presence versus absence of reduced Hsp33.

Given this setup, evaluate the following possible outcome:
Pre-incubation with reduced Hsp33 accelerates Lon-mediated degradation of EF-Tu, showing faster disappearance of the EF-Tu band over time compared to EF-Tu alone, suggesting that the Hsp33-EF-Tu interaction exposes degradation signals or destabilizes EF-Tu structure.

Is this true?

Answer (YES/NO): YES